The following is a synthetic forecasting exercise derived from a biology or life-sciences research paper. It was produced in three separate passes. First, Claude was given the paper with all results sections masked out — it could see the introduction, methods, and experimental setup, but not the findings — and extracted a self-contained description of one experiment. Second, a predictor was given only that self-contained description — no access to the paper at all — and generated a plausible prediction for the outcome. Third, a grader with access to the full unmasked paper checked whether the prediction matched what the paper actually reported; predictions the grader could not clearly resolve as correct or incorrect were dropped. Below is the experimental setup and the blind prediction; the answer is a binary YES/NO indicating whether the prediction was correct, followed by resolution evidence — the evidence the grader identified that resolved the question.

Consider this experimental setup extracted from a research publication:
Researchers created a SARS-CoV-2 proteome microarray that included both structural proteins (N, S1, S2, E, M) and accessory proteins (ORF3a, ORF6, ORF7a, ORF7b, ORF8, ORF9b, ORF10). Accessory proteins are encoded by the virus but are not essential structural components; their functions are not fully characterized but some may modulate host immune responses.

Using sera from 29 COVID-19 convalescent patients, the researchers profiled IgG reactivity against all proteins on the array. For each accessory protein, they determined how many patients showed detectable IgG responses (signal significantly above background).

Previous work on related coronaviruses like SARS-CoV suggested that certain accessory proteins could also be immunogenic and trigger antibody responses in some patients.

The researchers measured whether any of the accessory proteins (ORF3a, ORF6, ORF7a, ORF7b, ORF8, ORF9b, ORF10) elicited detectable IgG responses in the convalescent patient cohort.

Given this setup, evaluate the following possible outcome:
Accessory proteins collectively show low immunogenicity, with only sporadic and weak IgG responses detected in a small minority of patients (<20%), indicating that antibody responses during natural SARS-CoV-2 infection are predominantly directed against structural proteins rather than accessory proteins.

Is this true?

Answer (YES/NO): NO